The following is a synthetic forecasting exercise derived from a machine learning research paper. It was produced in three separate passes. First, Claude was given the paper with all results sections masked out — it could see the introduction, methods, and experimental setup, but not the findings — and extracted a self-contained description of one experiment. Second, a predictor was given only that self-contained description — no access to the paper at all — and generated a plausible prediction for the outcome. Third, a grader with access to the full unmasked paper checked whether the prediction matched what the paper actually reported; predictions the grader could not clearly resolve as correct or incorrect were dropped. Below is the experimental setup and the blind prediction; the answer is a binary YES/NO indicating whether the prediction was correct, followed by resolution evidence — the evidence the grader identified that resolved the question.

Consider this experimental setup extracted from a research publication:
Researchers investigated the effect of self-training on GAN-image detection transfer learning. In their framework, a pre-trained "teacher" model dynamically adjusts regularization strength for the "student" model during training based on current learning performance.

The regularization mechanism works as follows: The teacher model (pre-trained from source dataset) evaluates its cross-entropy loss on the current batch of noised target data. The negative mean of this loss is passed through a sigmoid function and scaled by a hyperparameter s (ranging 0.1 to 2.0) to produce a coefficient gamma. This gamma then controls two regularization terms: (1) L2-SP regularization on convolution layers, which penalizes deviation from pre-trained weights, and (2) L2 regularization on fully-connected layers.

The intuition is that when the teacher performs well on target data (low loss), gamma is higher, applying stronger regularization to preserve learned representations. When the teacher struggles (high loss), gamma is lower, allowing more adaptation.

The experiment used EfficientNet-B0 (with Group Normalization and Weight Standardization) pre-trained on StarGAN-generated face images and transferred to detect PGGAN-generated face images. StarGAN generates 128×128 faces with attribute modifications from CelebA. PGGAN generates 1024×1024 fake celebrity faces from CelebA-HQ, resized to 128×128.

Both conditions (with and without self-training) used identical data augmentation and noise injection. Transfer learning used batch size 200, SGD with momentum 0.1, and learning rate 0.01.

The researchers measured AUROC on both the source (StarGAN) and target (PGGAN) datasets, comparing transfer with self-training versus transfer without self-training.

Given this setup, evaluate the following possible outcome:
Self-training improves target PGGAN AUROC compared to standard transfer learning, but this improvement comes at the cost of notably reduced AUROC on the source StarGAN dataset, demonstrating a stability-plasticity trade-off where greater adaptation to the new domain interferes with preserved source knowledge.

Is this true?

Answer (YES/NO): NO